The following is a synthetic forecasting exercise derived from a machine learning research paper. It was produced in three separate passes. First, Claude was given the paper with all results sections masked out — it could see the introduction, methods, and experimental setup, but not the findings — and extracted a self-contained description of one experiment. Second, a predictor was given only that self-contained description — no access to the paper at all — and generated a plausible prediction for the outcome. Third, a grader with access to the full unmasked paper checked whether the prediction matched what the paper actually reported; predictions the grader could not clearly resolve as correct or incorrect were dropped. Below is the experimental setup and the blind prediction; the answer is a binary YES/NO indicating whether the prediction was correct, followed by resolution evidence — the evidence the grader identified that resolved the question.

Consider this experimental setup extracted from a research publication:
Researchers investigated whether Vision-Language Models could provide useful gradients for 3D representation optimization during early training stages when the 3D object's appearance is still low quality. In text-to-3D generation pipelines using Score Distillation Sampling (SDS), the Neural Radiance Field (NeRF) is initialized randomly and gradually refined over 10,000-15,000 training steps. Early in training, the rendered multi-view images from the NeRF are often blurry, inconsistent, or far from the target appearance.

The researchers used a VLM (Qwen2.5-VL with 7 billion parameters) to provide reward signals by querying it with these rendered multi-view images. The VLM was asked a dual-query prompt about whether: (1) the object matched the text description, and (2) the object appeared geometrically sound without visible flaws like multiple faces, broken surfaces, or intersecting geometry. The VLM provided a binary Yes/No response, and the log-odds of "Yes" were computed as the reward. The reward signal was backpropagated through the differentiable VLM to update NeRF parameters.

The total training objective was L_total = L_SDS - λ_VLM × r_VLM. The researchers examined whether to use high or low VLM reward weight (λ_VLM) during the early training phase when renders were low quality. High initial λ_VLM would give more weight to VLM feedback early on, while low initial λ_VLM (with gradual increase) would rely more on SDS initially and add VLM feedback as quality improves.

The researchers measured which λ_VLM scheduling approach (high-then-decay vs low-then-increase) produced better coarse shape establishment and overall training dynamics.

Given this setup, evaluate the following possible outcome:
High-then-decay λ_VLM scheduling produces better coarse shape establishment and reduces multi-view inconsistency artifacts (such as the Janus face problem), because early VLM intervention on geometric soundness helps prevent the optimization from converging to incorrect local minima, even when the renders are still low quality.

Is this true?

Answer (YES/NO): YES